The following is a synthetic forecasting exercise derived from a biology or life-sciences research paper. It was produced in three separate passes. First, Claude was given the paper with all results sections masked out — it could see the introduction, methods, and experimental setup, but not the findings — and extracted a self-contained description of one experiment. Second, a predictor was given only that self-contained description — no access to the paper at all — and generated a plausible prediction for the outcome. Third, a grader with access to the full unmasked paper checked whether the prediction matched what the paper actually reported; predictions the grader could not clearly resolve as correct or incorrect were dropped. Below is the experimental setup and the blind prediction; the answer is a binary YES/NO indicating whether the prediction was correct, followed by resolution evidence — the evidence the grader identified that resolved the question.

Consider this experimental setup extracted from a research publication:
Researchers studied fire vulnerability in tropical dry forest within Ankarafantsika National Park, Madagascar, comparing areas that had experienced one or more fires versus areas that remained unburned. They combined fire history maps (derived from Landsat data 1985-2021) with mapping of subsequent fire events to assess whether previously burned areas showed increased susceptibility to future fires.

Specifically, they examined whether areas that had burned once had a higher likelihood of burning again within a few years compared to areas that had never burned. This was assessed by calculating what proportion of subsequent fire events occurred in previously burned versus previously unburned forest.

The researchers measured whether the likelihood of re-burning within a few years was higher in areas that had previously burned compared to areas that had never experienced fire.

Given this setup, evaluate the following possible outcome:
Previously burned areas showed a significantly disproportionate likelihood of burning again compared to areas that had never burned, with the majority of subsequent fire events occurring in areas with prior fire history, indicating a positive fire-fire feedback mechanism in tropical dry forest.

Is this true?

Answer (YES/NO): YES